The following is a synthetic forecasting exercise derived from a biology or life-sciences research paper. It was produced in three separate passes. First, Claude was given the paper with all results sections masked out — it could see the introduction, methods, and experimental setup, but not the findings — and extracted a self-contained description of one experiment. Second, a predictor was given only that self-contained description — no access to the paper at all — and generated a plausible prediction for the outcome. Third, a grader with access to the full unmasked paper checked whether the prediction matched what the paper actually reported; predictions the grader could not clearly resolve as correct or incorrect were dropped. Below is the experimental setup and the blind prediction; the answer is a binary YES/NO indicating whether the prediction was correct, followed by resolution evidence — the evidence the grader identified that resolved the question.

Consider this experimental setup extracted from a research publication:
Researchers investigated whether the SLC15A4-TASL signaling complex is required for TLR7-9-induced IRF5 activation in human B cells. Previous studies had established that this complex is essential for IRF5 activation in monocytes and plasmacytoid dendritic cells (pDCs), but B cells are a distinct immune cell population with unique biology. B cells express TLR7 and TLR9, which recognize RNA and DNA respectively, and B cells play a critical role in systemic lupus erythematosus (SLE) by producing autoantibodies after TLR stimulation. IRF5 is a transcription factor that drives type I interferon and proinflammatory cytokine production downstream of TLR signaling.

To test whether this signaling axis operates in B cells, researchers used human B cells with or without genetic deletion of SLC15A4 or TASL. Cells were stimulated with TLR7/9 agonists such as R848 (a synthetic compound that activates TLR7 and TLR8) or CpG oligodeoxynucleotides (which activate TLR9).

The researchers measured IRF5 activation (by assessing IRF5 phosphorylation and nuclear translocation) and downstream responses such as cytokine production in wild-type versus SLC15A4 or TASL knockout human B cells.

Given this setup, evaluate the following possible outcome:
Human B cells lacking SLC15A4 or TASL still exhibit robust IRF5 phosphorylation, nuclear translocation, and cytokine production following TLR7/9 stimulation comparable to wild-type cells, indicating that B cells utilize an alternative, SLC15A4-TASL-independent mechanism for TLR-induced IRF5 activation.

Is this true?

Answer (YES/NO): NO